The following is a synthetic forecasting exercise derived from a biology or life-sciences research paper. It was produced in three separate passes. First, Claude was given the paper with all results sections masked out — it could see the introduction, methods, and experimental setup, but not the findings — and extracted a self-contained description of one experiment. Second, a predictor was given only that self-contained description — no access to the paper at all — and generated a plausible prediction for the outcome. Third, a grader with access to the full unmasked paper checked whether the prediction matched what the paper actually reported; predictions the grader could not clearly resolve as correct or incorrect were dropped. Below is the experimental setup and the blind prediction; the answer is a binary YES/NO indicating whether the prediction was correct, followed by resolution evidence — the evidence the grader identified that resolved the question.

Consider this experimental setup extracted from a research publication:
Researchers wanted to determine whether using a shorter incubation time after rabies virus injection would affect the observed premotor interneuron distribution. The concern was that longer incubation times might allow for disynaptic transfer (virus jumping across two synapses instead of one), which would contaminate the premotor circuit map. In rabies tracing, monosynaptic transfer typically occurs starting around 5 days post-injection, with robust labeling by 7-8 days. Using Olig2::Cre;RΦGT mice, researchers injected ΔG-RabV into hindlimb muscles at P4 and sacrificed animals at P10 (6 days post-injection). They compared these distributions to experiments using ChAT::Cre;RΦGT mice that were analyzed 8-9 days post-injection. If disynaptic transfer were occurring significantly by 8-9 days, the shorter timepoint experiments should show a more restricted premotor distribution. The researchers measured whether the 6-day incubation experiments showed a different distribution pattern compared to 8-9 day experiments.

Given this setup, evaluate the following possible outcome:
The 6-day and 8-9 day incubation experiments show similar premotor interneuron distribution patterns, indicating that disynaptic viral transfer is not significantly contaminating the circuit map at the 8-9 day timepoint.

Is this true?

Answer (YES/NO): YES